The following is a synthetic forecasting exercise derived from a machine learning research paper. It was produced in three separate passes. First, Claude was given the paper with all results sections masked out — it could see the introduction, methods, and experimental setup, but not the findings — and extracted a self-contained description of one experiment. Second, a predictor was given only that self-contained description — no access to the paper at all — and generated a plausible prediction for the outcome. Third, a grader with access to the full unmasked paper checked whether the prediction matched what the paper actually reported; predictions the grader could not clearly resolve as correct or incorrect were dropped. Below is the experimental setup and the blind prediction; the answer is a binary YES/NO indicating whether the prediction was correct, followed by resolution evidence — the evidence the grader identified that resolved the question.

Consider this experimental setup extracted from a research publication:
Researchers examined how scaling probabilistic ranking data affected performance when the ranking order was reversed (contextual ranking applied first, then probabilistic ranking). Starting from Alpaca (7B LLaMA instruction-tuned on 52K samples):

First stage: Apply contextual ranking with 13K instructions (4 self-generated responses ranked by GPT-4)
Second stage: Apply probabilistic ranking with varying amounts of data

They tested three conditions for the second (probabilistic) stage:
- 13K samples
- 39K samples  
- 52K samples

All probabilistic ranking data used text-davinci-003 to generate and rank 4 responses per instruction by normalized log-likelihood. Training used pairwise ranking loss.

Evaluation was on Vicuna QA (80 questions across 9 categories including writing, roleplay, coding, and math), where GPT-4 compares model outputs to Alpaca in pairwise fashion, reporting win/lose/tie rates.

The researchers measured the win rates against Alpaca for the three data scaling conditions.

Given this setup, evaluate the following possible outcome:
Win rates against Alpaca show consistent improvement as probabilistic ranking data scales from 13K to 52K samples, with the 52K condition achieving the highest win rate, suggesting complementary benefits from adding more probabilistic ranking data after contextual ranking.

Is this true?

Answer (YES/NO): NO